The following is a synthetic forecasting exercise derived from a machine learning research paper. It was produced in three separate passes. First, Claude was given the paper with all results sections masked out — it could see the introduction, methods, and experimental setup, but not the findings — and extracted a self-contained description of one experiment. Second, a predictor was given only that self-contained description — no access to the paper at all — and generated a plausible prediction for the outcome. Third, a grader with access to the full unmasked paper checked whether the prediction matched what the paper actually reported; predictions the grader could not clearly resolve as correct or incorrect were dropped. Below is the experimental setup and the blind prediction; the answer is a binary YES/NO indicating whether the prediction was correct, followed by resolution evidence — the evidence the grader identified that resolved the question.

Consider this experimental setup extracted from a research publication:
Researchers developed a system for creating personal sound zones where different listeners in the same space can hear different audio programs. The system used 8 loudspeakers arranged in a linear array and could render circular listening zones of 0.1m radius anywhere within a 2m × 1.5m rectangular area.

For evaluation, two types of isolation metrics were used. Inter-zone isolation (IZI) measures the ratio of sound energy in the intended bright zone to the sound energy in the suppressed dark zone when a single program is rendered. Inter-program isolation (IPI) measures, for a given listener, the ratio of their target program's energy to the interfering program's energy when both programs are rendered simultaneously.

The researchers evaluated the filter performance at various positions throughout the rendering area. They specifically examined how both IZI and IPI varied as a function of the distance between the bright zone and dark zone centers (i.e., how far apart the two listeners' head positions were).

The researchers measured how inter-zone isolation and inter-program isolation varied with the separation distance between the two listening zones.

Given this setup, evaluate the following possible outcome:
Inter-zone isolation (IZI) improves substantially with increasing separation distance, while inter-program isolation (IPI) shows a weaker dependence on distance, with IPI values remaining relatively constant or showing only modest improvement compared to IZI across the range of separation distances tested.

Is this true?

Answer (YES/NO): NO